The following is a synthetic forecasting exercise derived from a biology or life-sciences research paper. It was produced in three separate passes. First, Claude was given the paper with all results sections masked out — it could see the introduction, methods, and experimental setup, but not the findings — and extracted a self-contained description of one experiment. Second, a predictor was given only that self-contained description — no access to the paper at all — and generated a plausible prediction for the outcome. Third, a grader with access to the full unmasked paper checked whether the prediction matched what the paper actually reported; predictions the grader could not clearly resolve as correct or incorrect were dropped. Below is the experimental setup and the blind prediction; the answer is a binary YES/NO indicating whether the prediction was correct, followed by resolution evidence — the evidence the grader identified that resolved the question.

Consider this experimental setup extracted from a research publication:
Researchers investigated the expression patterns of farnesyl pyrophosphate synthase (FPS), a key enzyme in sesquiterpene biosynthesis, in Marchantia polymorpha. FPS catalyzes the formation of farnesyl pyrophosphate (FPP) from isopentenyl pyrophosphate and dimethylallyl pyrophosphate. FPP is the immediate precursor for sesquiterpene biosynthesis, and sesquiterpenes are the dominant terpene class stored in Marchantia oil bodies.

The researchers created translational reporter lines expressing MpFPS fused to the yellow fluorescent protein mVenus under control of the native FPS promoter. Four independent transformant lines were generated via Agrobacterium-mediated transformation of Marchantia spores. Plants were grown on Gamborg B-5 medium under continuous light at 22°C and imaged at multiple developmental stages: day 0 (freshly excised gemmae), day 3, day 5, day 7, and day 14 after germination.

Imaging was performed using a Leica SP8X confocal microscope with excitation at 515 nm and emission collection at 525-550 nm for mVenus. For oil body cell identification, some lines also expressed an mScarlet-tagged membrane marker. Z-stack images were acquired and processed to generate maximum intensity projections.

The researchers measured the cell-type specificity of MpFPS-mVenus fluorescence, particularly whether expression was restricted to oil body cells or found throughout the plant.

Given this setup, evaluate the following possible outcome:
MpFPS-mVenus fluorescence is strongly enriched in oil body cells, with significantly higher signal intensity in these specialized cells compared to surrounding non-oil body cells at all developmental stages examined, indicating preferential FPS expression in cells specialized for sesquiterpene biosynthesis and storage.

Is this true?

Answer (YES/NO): YES